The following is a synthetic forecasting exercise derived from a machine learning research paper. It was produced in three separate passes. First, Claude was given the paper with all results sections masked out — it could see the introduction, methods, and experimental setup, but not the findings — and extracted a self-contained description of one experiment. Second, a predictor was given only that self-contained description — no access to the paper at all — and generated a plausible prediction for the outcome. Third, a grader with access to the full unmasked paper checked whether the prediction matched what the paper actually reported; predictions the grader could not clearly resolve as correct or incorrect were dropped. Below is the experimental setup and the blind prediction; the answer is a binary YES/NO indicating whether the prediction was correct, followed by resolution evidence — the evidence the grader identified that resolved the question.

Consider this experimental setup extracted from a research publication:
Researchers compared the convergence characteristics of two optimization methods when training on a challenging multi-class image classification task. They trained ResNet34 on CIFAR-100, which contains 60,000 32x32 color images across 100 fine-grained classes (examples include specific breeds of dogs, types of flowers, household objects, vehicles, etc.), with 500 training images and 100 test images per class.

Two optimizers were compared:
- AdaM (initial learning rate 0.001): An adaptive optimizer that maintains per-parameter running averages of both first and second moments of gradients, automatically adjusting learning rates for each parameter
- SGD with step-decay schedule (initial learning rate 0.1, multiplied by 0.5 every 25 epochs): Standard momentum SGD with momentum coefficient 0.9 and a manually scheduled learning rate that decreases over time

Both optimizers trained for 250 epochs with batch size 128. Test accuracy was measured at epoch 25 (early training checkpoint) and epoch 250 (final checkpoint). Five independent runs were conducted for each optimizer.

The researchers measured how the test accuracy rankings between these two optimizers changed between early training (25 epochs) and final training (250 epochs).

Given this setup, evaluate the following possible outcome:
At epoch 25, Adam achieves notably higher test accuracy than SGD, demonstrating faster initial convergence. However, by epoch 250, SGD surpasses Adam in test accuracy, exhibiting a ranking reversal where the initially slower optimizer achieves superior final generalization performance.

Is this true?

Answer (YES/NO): YES